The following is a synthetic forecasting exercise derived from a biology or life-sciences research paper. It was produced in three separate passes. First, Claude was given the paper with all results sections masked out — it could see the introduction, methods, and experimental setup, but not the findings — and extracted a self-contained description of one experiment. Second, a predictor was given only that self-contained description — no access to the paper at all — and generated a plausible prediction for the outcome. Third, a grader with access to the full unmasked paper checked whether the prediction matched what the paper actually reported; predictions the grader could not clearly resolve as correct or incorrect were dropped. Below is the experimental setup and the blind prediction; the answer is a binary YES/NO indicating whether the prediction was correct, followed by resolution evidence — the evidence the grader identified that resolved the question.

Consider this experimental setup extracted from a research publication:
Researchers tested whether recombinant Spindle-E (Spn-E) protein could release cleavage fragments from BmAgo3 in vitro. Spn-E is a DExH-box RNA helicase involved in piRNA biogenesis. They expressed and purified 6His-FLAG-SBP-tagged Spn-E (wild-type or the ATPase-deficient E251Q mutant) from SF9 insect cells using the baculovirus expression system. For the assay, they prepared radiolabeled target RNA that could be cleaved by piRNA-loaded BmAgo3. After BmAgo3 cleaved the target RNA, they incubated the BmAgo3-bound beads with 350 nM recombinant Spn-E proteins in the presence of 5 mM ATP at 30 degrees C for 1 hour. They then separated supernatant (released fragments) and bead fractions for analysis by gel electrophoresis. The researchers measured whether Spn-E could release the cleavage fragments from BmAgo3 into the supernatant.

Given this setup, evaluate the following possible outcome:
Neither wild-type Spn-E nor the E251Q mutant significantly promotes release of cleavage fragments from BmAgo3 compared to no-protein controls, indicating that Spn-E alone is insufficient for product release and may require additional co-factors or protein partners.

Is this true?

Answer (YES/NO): YES